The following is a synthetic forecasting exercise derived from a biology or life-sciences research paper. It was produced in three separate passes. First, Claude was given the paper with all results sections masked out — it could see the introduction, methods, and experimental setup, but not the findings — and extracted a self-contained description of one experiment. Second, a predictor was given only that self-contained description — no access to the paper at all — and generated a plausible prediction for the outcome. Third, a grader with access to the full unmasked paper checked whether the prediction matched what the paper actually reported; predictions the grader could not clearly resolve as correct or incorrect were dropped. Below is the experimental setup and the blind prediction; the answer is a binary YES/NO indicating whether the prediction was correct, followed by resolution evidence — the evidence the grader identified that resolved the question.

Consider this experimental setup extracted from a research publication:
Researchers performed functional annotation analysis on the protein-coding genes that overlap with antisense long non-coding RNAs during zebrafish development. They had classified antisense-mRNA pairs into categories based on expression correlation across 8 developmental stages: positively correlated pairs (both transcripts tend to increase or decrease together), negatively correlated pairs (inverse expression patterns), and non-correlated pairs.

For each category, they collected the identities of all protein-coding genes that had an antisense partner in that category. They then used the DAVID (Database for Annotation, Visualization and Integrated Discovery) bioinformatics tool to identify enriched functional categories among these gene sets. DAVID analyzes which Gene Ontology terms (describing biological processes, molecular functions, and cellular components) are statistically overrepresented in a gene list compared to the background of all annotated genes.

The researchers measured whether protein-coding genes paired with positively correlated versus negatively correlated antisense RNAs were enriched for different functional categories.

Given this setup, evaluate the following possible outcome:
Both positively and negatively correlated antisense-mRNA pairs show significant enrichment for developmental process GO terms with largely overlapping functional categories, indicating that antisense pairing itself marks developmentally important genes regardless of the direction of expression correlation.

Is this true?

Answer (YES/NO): NO